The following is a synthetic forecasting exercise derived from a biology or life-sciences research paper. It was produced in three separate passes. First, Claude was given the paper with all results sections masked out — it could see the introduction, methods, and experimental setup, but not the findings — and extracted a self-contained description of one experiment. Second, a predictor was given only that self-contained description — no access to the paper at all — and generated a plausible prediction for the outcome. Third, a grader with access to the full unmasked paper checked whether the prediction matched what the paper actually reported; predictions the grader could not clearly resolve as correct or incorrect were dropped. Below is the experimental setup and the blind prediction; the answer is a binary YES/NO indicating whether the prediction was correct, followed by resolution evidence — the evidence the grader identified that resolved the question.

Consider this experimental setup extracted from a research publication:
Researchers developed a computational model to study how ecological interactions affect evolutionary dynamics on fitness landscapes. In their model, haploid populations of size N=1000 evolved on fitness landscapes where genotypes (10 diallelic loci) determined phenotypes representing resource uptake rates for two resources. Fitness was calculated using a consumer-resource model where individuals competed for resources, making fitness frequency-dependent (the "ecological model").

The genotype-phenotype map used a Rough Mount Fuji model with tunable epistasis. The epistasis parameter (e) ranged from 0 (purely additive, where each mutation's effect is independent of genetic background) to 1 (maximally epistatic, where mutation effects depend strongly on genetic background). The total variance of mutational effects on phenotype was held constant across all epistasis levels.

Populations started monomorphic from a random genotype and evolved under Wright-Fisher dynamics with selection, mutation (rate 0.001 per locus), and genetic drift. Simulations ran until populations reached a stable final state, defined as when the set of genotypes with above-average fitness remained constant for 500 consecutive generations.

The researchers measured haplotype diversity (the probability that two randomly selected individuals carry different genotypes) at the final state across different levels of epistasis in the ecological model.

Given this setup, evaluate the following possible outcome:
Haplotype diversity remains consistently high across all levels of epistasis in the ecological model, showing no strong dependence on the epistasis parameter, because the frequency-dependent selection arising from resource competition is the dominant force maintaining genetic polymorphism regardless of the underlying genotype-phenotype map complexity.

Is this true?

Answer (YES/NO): NO